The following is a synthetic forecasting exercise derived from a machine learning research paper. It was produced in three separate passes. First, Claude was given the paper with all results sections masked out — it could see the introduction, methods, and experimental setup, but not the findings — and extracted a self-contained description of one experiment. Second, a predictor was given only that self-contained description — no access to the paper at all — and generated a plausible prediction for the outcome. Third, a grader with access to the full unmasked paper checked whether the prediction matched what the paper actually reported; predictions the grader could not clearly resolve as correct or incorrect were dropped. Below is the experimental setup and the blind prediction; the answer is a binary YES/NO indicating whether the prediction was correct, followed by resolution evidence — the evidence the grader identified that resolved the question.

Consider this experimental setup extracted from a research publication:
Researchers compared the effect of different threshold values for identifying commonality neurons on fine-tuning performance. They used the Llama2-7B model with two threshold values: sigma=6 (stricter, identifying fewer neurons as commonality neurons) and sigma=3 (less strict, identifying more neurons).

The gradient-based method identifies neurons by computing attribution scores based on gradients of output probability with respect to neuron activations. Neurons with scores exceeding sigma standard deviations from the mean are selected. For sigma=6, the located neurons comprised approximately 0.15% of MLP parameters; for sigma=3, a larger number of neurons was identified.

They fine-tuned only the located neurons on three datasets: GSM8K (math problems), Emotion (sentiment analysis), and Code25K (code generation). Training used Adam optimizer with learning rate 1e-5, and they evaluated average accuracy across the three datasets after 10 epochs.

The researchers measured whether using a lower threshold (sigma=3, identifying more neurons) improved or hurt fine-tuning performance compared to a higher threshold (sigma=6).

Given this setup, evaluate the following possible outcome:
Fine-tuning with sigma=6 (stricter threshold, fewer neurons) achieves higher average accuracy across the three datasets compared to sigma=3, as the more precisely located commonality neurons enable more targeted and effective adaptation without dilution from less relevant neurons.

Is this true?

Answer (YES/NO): NO